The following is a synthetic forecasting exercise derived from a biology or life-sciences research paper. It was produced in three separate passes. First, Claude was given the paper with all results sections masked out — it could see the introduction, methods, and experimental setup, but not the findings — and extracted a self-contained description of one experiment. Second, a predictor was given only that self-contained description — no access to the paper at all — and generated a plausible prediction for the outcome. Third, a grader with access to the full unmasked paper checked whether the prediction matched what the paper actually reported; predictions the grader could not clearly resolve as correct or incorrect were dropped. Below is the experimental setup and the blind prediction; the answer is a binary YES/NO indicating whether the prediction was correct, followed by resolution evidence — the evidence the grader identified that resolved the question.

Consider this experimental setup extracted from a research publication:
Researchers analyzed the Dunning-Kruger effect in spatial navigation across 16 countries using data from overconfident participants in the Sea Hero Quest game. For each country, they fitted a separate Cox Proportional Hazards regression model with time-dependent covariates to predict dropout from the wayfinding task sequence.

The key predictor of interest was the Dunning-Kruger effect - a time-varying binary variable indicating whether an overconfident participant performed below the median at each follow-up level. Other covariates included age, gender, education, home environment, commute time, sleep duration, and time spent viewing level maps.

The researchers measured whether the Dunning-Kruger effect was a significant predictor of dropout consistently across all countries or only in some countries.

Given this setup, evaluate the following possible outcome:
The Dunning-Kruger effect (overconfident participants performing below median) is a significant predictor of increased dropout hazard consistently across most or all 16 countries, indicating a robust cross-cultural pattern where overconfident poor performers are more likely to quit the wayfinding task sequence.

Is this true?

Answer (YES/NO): YES